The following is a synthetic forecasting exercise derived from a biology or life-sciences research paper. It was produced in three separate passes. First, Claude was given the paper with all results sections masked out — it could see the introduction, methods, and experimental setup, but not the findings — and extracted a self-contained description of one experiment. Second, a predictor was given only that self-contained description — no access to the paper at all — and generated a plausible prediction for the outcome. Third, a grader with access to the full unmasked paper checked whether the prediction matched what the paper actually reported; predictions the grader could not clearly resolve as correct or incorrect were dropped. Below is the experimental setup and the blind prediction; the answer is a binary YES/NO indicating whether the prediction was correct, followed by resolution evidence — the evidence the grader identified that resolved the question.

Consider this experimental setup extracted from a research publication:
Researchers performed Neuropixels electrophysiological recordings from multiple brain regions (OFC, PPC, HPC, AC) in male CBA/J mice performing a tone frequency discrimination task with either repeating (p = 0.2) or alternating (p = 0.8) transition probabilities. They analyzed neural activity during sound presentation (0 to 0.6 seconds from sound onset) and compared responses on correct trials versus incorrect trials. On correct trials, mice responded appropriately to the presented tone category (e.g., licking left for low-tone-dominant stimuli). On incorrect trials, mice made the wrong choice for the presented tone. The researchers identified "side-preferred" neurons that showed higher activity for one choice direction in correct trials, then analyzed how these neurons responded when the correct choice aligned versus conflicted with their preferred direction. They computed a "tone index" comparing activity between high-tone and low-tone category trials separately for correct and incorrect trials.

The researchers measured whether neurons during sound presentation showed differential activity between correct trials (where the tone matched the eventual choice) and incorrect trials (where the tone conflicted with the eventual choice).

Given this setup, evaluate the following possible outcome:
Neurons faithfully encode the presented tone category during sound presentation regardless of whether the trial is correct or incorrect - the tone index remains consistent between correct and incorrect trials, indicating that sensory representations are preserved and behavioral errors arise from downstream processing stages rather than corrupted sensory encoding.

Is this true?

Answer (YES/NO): NO